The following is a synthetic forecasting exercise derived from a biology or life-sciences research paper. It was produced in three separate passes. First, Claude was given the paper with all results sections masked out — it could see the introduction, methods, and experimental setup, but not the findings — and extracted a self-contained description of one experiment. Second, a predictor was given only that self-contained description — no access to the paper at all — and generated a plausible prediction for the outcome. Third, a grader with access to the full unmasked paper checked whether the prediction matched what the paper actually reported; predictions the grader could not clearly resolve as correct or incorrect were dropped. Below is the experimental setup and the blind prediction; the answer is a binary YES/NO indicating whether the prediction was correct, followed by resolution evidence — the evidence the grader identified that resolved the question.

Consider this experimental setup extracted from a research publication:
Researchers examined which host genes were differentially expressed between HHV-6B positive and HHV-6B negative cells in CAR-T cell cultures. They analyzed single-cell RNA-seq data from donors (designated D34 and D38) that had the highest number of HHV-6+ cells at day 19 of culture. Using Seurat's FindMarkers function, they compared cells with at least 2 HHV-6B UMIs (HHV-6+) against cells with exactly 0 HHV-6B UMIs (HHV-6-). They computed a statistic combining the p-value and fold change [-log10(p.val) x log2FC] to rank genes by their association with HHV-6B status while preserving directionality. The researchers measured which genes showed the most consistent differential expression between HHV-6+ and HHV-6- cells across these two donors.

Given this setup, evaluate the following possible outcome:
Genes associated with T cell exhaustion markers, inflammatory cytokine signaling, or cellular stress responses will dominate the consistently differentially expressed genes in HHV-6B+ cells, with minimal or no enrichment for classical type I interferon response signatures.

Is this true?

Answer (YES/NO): NO